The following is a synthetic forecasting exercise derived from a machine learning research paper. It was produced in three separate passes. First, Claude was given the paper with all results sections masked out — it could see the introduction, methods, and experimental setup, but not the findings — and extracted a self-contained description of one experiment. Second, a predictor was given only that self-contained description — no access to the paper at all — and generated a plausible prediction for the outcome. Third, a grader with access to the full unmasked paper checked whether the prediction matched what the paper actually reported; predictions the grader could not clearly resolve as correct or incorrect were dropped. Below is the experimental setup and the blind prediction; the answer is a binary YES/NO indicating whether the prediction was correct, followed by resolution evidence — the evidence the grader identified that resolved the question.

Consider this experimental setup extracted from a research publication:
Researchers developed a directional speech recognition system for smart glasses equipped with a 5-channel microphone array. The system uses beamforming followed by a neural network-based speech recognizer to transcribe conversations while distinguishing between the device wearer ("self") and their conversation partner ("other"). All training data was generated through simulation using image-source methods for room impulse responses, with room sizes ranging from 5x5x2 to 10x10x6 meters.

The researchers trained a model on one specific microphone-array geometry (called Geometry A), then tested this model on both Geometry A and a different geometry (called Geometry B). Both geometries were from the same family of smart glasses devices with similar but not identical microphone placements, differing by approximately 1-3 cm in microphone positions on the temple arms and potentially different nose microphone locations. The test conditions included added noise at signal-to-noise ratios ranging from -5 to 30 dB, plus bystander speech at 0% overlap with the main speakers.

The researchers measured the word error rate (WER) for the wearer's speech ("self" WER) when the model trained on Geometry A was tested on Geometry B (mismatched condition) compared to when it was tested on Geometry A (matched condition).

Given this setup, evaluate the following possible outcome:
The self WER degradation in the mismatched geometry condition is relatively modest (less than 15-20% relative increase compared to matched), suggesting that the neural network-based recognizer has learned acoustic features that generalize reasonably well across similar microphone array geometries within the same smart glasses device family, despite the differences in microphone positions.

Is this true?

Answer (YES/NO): NO